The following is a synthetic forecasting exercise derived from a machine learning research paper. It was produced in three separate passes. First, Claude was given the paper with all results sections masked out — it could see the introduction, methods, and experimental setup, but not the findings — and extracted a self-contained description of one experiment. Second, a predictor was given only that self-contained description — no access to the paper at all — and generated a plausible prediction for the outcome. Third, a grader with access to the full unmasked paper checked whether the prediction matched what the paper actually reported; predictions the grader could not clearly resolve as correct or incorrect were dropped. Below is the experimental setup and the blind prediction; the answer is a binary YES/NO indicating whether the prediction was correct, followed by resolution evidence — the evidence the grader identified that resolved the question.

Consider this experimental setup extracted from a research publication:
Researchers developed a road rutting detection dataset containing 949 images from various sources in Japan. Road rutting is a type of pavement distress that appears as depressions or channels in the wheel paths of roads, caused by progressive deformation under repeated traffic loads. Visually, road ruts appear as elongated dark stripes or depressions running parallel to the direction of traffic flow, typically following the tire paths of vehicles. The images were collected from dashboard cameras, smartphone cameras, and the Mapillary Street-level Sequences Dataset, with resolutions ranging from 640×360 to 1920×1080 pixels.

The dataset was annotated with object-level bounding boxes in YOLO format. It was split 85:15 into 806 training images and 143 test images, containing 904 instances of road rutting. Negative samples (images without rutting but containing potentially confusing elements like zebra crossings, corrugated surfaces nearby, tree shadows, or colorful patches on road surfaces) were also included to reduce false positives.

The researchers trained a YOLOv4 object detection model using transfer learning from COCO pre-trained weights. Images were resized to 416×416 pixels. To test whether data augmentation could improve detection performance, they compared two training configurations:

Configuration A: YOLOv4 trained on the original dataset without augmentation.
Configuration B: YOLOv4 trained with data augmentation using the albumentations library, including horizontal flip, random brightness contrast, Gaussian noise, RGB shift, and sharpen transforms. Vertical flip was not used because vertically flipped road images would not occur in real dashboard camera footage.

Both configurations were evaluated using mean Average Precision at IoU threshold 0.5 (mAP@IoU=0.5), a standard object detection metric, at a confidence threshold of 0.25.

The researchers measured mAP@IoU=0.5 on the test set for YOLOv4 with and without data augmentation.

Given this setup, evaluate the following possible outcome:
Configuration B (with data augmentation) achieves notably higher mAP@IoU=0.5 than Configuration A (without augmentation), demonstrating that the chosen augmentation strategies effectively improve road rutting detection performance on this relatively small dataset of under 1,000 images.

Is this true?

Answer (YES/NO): NO